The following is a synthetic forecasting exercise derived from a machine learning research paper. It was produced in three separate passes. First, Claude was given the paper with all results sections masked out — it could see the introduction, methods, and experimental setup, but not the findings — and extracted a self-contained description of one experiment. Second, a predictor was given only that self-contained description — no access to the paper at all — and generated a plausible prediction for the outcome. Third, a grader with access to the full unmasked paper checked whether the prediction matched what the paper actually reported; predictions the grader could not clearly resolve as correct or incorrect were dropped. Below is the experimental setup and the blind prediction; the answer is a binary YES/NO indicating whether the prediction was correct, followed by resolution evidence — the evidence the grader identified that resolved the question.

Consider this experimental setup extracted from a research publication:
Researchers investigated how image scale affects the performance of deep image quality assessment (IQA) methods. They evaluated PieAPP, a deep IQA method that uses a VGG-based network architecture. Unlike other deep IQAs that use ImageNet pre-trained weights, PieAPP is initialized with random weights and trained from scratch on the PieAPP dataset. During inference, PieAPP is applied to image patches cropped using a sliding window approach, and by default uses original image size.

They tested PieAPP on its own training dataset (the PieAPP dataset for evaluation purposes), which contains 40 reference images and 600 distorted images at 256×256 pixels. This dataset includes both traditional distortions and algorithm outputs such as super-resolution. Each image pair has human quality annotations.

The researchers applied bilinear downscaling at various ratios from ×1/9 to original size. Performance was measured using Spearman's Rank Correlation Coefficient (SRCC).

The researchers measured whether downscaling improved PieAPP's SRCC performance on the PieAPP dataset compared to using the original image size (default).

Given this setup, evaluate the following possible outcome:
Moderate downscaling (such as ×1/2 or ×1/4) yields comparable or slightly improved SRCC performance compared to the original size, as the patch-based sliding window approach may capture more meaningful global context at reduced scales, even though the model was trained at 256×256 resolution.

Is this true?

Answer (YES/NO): NO